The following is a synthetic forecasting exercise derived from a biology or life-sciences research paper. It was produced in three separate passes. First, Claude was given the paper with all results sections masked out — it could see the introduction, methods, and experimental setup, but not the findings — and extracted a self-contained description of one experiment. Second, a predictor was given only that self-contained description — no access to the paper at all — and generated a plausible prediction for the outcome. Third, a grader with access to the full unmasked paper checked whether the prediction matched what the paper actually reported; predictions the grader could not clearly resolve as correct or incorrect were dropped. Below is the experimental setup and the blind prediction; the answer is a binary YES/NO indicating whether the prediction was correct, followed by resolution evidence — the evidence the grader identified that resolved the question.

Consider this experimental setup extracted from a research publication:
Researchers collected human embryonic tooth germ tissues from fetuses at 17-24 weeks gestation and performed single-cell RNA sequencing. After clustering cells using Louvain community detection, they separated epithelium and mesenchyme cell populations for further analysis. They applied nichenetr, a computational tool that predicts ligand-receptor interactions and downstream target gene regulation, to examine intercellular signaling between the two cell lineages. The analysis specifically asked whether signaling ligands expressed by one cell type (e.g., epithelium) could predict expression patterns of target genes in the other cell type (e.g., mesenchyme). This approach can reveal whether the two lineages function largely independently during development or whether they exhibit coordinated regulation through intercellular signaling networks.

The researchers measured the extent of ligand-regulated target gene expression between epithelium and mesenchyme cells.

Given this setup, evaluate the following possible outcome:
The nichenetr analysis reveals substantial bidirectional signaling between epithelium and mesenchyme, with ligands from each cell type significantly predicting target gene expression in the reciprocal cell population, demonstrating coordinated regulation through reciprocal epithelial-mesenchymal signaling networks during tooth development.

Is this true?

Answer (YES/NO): YES